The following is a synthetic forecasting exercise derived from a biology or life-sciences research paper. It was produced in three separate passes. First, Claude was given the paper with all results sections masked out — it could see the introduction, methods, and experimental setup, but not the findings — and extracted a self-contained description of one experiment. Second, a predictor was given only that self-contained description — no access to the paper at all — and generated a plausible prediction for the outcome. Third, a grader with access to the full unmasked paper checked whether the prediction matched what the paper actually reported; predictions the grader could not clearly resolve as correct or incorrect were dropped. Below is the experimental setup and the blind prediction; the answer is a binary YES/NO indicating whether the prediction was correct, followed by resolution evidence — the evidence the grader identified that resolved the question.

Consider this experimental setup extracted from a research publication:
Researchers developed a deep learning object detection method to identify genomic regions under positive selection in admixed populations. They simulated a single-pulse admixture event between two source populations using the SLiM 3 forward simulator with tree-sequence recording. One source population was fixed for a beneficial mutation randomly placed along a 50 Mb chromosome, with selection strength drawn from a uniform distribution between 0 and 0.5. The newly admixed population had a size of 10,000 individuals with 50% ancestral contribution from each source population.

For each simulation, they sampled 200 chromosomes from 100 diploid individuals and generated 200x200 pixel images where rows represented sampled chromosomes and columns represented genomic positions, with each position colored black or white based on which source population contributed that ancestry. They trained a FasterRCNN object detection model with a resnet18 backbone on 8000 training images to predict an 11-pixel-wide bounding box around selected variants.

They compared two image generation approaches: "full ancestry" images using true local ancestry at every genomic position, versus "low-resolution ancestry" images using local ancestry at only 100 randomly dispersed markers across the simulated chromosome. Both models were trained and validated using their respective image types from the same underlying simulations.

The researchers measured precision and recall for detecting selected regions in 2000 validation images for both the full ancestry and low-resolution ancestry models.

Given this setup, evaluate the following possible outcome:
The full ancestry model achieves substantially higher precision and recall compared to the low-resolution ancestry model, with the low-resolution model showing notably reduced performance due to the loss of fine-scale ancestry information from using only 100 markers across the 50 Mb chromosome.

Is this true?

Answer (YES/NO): NO